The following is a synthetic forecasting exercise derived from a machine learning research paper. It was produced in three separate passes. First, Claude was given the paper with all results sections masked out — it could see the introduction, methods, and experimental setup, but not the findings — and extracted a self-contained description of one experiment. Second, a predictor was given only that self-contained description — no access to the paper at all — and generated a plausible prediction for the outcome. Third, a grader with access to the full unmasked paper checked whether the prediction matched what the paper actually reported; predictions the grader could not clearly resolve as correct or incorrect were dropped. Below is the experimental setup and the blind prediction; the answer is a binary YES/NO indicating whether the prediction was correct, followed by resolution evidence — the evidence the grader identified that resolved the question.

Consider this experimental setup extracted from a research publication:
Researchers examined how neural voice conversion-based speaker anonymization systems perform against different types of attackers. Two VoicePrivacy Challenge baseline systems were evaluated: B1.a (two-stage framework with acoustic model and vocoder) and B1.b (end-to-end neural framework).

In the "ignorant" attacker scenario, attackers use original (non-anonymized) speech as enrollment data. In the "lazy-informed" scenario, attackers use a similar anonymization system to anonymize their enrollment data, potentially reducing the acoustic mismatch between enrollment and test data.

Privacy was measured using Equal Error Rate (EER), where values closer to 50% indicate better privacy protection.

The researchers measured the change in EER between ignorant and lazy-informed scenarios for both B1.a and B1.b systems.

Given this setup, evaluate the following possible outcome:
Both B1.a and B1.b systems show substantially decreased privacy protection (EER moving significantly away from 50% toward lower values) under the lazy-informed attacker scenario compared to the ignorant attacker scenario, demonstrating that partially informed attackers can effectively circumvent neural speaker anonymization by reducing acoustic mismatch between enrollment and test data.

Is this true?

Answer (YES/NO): YES